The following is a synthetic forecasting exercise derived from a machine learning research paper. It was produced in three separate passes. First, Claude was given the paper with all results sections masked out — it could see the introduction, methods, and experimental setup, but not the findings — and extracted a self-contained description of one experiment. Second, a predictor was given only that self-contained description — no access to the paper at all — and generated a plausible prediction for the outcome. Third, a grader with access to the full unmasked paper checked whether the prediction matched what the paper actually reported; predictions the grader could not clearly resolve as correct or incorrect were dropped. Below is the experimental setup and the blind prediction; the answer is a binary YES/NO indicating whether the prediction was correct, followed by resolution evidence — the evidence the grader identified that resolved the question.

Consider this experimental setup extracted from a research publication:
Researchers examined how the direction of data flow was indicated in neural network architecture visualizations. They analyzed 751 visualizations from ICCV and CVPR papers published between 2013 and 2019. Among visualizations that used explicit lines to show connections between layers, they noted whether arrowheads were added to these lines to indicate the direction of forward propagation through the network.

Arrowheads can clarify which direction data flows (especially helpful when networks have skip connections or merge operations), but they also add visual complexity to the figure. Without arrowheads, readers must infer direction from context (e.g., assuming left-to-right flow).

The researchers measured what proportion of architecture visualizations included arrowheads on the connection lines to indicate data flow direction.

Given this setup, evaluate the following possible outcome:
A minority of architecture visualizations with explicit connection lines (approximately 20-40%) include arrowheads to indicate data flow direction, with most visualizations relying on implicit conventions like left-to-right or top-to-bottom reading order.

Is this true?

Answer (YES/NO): NO